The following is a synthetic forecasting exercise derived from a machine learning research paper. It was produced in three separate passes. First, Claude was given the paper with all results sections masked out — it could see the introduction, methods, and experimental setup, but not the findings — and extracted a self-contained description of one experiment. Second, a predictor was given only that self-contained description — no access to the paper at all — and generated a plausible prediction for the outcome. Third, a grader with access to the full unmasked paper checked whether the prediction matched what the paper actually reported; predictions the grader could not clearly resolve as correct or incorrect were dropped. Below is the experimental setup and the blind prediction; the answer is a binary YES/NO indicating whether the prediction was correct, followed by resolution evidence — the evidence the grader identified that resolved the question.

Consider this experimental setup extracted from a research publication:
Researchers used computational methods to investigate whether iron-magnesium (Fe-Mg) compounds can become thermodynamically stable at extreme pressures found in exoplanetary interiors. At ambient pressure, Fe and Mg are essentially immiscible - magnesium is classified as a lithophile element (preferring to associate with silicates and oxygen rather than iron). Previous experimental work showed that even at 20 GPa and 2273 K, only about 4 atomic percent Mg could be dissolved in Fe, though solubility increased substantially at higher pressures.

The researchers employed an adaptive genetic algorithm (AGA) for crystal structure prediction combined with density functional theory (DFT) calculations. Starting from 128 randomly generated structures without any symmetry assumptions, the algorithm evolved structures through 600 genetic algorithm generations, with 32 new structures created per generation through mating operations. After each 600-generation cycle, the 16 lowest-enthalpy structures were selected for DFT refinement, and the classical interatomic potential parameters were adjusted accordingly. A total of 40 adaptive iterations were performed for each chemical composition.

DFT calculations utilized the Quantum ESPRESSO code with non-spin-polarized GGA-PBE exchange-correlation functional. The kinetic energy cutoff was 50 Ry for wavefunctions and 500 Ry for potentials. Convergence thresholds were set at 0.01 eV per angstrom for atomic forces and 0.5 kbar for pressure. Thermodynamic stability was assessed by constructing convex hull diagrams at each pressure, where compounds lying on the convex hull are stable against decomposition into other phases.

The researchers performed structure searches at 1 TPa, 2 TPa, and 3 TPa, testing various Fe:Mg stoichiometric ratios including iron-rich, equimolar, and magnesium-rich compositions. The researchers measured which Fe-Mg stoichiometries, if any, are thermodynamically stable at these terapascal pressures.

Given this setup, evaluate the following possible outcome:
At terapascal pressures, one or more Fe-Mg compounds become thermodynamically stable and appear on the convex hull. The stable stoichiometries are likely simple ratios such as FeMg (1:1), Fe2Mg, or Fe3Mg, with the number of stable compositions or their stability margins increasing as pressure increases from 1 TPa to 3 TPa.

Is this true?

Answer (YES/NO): NO